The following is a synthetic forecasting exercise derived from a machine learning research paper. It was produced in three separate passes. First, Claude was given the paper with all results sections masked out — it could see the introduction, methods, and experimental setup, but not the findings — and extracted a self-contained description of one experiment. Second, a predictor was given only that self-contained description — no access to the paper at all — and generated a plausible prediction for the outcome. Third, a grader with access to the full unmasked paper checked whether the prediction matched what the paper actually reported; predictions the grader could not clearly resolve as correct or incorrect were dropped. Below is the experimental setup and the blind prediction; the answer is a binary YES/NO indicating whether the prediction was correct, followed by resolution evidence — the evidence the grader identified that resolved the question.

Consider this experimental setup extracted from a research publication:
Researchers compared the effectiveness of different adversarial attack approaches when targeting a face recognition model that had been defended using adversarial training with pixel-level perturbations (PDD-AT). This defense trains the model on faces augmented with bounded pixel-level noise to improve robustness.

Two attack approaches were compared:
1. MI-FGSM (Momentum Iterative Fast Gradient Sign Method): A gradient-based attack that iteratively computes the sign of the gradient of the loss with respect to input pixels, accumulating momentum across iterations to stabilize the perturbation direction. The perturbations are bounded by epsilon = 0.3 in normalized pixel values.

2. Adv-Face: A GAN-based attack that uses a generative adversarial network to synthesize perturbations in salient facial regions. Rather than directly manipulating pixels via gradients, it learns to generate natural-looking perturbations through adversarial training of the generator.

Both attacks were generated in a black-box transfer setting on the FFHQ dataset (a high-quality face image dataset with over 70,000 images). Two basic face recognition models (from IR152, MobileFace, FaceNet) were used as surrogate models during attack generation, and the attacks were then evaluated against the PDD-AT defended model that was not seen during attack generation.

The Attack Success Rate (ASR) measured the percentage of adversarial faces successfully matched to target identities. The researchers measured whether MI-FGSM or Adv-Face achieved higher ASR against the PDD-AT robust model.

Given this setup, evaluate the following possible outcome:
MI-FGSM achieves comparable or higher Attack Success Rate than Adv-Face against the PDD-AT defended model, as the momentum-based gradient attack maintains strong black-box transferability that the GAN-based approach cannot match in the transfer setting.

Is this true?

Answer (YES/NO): YES